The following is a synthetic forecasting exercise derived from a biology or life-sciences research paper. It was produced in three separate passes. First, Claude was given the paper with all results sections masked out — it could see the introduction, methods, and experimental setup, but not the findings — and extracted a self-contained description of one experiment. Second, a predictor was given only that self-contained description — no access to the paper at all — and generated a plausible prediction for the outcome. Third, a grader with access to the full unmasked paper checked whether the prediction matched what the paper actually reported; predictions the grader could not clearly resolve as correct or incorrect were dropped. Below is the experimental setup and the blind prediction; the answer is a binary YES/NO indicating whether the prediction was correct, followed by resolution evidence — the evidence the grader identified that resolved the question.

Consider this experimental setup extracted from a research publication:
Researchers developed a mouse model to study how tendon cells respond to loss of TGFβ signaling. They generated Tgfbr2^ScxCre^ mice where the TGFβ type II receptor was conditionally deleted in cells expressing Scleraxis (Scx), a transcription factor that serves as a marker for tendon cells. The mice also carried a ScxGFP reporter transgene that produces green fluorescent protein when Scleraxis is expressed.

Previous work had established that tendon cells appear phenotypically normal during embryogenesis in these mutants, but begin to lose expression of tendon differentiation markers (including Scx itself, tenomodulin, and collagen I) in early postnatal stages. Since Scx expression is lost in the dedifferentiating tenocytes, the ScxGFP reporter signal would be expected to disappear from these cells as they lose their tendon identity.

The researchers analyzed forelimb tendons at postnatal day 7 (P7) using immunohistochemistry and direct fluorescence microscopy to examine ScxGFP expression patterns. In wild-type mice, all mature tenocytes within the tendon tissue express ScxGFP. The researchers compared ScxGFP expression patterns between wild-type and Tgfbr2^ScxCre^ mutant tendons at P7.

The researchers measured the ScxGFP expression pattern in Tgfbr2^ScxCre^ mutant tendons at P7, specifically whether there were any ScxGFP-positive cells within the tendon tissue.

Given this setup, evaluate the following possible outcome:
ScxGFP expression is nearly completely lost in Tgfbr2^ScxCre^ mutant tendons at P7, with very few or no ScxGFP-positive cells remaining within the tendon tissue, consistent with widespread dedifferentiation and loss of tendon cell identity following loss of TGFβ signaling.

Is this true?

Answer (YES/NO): NO